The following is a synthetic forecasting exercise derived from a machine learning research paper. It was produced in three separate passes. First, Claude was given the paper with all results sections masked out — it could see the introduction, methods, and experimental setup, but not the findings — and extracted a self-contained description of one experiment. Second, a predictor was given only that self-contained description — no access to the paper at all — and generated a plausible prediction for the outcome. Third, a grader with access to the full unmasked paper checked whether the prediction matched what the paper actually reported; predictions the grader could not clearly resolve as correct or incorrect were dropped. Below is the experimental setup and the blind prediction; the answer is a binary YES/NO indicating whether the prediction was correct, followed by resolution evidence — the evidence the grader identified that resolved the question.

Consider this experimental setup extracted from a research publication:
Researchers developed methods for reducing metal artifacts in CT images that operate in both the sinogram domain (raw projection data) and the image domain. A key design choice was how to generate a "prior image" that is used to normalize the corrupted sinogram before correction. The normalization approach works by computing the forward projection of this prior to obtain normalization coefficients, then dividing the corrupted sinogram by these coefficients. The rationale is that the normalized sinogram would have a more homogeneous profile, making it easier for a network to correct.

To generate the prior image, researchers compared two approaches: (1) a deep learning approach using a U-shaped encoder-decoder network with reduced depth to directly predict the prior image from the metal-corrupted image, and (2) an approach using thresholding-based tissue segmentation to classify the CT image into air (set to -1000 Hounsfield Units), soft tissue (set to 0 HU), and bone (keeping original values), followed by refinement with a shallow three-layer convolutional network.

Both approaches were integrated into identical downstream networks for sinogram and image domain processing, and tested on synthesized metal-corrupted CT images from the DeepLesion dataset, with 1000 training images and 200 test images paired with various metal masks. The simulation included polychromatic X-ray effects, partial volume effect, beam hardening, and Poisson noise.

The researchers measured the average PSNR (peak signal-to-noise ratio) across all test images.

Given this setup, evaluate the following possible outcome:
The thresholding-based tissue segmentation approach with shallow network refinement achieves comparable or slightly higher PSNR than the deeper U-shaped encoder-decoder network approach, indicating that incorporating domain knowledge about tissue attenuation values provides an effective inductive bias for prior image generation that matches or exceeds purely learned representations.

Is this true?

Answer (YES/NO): YES